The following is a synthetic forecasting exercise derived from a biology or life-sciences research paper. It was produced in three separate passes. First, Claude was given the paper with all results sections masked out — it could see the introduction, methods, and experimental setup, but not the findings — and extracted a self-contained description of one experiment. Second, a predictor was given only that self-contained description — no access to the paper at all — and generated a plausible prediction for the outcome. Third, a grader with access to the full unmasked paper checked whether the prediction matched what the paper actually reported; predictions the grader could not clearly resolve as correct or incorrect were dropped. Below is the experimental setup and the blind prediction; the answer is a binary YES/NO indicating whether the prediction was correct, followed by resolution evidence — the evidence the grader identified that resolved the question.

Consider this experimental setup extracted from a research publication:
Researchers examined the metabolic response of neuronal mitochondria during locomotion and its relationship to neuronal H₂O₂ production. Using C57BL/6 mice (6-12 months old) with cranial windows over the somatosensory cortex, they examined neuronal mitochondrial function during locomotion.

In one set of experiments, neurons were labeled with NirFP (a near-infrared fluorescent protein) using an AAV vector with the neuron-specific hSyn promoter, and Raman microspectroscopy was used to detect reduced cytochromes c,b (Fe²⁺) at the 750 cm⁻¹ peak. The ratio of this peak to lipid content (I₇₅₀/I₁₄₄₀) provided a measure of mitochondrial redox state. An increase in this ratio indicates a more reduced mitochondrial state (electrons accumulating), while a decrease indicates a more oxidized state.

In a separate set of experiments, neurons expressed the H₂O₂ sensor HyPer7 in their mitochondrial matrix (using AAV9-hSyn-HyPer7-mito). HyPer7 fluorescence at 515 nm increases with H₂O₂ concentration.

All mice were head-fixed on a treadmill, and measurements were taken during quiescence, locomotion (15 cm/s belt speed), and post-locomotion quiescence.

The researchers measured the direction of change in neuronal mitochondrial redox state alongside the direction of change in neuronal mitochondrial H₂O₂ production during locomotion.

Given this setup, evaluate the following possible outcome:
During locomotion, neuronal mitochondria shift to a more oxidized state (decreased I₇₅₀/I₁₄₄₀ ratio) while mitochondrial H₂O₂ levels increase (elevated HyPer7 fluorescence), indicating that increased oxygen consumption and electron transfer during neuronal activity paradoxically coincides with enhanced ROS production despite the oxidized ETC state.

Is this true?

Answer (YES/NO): NO